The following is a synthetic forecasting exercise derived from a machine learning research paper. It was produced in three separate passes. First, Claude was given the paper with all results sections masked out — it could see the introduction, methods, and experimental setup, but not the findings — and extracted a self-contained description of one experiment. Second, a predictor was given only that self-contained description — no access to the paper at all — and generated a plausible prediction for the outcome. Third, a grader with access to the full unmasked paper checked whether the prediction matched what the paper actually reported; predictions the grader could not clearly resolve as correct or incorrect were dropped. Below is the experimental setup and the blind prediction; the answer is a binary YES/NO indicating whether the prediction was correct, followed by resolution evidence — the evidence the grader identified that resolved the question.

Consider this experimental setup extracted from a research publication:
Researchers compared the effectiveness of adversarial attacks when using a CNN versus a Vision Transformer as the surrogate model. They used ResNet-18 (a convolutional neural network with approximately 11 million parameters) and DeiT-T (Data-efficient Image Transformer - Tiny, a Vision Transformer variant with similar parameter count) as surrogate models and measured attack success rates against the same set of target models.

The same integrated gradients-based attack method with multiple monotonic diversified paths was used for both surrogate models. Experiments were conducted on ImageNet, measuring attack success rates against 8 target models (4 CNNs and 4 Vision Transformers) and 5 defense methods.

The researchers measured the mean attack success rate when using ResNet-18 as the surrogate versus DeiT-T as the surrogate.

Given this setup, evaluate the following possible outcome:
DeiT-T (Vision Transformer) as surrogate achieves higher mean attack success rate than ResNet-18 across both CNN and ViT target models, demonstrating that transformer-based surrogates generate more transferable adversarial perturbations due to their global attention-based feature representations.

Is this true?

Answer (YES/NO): NO